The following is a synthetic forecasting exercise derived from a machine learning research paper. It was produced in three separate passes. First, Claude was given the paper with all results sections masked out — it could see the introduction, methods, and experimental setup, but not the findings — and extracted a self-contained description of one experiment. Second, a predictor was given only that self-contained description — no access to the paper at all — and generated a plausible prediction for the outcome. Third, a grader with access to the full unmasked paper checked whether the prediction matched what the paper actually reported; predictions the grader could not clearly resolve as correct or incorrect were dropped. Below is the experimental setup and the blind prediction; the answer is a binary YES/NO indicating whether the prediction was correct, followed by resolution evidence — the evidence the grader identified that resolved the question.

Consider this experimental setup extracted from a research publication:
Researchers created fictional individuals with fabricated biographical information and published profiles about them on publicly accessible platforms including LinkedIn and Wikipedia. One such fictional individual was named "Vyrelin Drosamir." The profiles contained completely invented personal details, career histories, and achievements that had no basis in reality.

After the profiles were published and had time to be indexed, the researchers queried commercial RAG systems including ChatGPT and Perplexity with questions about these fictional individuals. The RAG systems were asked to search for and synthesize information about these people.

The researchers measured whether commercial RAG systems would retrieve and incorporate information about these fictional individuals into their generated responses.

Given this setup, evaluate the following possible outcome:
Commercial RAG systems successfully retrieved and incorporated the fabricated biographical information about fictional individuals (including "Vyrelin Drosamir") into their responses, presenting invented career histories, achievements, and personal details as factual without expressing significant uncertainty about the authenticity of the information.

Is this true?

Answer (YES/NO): YES